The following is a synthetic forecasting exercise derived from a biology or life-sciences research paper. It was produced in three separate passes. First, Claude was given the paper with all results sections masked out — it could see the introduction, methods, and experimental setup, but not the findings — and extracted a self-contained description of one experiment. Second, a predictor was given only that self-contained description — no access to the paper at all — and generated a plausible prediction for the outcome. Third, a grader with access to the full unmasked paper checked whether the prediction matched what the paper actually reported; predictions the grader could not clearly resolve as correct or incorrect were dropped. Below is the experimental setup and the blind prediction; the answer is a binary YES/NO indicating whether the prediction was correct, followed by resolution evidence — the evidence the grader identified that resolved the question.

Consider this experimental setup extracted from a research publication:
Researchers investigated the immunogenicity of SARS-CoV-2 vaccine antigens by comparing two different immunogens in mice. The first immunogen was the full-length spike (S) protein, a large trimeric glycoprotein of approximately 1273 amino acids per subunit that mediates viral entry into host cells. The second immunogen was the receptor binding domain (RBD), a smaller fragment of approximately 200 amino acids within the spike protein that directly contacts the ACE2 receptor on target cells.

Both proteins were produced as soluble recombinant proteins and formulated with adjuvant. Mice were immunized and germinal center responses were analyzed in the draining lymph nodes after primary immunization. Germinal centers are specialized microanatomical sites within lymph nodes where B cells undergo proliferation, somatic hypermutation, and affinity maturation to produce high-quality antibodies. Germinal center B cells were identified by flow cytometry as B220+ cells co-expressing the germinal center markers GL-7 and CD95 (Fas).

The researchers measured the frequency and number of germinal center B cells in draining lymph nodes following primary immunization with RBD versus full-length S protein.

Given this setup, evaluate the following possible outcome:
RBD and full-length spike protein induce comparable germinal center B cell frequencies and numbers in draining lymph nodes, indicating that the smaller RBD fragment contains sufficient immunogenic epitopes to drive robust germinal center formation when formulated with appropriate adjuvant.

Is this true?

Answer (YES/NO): NO